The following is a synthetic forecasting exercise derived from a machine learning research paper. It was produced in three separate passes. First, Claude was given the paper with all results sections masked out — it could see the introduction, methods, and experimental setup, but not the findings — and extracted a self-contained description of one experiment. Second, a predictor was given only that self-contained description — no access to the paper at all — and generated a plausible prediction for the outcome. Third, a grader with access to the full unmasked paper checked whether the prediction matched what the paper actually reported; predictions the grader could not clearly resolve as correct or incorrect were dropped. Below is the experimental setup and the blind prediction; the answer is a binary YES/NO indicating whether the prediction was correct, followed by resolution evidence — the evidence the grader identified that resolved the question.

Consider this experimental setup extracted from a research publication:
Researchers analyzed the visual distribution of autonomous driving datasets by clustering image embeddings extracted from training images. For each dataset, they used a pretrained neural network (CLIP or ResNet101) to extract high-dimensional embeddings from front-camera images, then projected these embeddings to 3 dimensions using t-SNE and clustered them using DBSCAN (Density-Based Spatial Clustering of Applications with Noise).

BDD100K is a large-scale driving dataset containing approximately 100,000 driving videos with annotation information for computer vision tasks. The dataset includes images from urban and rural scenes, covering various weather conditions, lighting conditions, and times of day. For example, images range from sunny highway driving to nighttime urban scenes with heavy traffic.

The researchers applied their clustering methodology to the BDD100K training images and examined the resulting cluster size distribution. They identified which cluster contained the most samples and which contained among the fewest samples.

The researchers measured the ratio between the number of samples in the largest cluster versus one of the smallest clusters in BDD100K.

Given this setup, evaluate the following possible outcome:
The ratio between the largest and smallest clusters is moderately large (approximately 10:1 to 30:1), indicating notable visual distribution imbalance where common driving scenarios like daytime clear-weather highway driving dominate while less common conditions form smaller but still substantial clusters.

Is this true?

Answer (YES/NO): NO